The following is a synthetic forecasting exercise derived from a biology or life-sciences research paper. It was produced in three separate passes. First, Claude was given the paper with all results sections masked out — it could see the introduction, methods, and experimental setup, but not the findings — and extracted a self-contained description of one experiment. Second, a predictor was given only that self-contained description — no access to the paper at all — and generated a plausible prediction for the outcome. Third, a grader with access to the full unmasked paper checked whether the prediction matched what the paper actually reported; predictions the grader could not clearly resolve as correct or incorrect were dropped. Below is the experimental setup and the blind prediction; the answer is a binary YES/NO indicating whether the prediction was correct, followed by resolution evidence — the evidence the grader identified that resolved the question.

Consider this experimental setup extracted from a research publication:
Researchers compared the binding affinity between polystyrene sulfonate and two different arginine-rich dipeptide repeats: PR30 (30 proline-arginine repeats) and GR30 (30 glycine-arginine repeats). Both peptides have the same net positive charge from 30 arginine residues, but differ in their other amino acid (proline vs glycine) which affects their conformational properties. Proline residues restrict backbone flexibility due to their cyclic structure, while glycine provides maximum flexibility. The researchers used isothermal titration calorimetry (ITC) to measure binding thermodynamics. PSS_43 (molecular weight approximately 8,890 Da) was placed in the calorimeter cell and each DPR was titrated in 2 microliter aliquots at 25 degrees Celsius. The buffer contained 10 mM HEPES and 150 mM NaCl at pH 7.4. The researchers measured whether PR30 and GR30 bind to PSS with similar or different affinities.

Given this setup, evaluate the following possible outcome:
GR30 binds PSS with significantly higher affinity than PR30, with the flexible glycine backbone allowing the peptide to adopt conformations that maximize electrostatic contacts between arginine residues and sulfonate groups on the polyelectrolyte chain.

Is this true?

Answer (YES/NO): YES